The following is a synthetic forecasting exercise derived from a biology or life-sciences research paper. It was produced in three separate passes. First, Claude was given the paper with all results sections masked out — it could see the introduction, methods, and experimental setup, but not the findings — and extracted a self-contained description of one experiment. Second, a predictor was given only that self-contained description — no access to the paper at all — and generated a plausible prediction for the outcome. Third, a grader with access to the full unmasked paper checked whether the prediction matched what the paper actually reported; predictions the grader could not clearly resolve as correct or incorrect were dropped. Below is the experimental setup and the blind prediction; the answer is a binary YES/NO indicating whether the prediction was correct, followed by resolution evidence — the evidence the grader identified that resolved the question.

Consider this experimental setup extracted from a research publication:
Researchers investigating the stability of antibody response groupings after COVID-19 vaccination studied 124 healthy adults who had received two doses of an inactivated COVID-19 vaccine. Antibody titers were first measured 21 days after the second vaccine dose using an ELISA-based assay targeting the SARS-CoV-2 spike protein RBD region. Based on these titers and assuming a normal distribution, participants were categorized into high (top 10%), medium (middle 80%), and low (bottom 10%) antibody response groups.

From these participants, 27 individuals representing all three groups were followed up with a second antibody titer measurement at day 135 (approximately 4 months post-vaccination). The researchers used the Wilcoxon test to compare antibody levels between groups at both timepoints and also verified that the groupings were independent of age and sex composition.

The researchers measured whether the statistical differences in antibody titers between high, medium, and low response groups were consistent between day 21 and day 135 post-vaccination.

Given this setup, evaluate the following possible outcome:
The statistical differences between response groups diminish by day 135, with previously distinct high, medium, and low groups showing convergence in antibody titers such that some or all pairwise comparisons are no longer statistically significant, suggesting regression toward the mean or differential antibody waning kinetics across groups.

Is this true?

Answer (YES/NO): NO